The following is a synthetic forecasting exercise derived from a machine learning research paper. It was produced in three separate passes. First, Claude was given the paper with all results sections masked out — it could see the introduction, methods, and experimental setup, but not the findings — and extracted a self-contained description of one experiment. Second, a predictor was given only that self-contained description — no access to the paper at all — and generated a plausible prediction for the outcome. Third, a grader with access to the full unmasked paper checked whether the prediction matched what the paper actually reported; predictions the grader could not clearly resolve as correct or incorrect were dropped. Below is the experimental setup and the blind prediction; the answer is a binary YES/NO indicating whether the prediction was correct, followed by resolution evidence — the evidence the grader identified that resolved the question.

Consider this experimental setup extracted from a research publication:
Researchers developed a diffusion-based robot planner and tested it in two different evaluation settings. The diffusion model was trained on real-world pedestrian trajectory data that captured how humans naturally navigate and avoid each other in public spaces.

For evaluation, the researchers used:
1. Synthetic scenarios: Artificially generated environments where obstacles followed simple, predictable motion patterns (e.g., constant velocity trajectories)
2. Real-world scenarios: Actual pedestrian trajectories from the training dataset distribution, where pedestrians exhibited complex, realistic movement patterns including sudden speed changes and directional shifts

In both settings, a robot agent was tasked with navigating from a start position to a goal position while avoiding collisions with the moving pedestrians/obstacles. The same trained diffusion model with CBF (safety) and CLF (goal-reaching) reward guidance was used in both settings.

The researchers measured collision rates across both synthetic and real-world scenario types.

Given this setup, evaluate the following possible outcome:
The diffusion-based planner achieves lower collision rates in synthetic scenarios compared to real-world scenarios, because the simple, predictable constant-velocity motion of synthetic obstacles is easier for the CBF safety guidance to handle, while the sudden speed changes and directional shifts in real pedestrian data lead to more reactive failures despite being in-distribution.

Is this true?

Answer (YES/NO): YES